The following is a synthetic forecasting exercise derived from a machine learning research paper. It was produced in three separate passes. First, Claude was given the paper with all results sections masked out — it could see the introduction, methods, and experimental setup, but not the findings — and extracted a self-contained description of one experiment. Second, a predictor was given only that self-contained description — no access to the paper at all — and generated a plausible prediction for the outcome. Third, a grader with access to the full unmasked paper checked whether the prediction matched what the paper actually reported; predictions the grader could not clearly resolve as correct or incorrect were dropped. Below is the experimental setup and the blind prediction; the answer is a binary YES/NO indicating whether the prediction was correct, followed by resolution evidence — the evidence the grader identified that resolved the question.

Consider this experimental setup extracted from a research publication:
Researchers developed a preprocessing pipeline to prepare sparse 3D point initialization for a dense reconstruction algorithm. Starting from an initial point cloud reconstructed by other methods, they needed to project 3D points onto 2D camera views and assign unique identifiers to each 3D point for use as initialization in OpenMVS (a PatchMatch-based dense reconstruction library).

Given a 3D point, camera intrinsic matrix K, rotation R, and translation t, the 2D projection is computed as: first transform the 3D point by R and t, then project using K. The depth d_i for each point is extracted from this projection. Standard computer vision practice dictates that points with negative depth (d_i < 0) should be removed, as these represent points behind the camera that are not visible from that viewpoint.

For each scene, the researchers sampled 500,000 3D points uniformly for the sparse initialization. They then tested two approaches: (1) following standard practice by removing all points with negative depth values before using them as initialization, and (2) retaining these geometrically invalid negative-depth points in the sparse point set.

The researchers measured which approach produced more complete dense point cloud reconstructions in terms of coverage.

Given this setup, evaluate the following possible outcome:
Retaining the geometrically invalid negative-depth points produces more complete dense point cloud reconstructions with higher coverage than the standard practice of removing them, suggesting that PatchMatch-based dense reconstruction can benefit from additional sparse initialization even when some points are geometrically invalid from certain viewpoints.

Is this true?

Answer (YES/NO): YES